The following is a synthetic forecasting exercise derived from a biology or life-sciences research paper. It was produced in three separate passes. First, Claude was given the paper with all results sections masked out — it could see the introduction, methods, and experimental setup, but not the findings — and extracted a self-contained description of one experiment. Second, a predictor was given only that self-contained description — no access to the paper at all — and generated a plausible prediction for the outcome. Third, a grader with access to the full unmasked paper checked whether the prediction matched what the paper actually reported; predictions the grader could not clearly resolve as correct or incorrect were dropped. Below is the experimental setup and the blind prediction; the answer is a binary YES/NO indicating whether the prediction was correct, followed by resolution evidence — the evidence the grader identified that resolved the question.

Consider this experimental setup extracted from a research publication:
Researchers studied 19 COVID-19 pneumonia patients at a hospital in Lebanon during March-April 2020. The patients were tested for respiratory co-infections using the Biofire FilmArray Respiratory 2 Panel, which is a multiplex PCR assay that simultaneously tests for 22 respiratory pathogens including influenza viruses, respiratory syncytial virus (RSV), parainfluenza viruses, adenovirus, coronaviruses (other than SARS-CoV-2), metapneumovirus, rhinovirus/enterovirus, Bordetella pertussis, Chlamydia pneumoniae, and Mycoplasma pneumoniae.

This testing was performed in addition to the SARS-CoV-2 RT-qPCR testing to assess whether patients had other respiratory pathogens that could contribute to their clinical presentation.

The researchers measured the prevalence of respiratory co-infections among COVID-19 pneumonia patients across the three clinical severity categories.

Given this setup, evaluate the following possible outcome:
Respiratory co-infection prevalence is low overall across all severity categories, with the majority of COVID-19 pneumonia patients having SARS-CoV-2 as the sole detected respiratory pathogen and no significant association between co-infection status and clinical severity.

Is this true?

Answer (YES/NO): YES